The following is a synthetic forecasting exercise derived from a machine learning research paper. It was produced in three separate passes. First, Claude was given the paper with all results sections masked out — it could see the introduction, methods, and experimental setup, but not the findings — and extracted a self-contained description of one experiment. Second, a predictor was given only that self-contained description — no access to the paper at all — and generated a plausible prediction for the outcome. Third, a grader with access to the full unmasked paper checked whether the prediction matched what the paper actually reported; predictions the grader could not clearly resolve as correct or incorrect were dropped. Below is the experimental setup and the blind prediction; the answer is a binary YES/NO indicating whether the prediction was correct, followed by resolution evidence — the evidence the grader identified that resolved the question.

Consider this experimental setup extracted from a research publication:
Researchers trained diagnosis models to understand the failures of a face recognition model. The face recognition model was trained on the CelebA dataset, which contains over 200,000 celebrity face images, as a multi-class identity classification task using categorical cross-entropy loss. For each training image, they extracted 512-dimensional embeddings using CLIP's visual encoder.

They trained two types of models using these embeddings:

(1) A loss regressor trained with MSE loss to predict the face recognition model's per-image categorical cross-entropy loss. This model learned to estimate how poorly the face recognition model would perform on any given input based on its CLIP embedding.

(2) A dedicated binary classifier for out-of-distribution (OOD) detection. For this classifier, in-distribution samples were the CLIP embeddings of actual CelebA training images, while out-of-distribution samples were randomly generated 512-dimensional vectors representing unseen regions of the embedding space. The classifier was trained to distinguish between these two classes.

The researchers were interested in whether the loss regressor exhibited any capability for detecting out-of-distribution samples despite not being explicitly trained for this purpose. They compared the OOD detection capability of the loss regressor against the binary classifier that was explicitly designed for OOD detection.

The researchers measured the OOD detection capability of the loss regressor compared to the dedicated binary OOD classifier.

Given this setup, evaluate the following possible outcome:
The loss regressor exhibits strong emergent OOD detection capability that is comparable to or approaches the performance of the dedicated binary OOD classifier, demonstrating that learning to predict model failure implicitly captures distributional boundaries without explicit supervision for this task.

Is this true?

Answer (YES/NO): NO